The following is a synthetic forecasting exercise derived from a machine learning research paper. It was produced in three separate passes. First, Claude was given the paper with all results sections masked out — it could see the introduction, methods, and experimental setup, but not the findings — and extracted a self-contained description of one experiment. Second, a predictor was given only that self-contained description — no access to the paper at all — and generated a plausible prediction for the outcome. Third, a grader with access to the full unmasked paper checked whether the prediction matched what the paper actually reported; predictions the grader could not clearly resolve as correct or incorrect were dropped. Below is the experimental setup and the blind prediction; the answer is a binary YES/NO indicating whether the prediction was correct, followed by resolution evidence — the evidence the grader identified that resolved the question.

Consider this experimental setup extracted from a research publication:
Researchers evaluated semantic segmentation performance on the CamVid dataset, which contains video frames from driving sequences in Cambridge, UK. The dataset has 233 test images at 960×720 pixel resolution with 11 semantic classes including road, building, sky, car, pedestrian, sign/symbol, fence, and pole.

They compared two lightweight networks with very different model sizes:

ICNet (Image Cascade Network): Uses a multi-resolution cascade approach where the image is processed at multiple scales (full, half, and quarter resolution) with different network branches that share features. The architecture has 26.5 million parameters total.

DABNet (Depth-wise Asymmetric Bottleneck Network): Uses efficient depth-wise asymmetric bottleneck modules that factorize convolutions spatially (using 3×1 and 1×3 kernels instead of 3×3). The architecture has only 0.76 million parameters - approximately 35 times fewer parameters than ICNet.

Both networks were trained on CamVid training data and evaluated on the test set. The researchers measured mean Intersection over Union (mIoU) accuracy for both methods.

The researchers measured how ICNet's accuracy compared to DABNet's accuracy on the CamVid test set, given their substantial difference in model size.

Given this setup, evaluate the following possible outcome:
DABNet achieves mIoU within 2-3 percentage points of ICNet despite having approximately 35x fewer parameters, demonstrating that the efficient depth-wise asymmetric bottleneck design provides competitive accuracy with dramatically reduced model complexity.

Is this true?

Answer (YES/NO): YES